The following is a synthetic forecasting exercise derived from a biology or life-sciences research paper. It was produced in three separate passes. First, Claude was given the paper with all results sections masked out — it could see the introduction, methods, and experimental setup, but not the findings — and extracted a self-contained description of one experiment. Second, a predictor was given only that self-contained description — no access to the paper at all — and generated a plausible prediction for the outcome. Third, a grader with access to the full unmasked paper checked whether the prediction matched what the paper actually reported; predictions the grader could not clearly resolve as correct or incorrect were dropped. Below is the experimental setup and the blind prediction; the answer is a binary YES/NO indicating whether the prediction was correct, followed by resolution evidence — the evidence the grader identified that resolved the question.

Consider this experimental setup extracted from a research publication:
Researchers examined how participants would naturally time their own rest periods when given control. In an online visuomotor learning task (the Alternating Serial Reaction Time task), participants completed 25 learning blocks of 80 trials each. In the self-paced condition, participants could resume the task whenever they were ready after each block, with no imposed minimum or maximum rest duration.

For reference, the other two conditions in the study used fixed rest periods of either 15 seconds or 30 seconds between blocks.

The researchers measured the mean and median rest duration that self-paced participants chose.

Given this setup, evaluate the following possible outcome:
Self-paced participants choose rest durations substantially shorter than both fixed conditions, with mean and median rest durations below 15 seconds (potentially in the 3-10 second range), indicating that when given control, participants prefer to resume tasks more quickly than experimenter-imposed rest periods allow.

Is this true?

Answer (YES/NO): NO